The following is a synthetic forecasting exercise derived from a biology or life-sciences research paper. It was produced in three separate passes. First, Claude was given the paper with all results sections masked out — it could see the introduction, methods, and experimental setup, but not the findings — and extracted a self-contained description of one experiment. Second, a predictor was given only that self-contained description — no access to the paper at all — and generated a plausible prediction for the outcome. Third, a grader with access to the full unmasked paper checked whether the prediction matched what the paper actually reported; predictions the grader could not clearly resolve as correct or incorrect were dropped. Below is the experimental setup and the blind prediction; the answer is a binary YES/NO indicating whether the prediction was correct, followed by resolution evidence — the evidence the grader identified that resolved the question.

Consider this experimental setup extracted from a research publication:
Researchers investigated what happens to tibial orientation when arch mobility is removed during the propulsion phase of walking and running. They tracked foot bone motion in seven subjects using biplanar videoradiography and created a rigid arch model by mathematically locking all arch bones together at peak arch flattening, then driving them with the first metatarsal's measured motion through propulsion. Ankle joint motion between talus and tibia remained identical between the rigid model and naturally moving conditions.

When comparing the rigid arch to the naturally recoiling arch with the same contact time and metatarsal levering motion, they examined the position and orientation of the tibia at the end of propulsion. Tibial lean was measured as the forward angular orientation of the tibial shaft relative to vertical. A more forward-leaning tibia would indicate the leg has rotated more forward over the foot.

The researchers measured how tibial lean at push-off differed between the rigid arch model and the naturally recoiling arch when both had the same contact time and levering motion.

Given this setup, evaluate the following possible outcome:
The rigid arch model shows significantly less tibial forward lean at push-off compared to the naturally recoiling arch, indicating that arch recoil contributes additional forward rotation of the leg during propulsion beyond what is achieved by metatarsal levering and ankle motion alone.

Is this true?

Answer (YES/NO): NO